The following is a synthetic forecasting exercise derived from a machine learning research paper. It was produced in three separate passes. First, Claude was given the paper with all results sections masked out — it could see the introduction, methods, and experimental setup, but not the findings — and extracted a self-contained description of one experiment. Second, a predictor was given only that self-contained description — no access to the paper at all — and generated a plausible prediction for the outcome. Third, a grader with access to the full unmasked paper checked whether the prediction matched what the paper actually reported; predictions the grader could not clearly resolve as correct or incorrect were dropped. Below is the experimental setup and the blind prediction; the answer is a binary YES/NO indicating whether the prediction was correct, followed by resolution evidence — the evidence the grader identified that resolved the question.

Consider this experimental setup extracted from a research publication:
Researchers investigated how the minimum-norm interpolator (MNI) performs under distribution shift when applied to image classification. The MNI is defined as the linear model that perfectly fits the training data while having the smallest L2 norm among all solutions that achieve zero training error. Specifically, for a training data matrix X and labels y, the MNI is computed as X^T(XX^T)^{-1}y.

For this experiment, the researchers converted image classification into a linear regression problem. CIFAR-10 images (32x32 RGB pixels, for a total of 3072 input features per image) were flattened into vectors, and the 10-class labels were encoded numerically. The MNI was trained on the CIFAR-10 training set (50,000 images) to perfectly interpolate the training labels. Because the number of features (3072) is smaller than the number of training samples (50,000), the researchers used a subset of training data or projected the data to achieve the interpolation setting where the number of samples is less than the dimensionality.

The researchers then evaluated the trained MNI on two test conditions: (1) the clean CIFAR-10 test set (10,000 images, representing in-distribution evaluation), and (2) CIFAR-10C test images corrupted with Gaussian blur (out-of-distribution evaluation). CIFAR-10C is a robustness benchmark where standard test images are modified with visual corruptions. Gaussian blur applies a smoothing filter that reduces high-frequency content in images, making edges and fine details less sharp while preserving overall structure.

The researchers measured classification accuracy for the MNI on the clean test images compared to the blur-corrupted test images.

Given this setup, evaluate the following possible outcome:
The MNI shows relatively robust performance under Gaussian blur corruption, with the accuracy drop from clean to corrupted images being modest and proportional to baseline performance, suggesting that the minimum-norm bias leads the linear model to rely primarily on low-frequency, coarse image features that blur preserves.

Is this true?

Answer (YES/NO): NO